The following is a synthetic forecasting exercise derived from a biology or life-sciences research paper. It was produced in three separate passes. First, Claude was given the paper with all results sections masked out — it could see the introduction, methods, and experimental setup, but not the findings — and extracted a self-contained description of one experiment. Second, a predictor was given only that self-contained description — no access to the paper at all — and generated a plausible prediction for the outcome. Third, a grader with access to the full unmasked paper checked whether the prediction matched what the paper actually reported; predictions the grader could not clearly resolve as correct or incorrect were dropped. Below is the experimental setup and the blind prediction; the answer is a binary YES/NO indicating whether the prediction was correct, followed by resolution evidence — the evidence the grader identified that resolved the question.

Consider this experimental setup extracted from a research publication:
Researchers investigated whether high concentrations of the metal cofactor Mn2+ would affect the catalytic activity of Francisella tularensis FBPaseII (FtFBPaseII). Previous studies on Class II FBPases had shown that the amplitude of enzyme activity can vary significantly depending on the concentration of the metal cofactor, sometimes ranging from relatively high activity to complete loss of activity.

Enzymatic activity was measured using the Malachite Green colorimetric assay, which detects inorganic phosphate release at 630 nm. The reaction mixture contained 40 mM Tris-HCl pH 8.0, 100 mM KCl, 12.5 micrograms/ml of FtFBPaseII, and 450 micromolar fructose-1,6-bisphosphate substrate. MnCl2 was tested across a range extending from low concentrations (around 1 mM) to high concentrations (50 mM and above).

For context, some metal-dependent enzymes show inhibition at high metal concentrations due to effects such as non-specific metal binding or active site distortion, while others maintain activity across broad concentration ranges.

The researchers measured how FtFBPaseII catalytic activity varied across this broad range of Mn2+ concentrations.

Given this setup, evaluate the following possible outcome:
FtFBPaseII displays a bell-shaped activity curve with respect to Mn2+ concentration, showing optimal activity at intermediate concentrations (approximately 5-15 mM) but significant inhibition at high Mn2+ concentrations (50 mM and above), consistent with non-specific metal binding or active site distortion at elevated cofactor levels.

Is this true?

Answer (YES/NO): NO